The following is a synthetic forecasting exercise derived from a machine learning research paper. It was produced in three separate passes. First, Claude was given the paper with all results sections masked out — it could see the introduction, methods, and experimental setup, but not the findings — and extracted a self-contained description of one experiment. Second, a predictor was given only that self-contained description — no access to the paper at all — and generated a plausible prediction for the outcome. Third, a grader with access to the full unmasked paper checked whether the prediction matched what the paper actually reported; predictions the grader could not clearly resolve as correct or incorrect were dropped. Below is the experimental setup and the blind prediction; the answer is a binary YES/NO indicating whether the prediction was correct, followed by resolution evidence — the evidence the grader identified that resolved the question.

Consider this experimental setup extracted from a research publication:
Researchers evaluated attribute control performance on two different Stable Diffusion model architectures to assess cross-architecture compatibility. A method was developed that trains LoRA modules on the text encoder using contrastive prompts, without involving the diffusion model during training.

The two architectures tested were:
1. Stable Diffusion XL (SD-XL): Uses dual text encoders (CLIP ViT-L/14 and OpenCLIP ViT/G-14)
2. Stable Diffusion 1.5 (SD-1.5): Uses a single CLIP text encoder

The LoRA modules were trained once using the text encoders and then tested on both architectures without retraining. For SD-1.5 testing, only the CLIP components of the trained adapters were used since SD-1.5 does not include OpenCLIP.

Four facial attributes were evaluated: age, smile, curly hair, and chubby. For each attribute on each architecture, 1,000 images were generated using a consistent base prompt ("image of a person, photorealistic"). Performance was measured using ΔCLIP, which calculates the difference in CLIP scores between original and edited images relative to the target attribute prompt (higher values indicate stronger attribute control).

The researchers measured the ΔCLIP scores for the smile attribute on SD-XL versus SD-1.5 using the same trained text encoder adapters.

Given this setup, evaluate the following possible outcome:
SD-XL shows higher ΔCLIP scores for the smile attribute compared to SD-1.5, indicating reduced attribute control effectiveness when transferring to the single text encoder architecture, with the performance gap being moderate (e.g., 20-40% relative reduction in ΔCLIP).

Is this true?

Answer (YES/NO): NO